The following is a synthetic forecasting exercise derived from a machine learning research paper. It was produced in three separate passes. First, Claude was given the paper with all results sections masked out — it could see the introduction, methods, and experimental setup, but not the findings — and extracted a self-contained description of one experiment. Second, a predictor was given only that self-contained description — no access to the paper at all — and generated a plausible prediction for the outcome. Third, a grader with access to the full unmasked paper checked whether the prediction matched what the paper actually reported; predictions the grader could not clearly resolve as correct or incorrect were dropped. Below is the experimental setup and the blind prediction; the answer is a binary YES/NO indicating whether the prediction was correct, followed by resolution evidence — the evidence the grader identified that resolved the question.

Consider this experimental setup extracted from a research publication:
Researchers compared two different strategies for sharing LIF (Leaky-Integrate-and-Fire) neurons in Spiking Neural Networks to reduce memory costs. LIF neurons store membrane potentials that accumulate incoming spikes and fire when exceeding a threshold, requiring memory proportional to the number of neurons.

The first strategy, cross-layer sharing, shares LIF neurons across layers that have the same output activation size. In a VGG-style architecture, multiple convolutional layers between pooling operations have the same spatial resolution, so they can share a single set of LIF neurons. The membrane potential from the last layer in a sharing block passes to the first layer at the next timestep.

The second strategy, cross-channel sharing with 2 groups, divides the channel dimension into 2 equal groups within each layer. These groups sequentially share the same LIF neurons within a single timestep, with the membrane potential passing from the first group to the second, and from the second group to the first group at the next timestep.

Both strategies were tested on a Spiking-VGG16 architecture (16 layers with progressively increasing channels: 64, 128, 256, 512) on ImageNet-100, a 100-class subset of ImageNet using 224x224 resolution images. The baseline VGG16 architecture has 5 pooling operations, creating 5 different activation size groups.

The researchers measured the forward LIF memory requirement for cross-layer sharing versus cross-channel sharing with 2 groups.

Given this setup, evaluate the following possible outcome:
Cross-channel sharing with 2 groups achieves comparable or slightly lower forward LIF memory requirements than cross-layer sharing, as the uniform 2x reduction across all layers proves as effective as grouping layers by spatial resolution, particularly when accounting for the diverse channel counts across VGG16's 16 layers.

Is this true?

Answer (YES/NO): YES